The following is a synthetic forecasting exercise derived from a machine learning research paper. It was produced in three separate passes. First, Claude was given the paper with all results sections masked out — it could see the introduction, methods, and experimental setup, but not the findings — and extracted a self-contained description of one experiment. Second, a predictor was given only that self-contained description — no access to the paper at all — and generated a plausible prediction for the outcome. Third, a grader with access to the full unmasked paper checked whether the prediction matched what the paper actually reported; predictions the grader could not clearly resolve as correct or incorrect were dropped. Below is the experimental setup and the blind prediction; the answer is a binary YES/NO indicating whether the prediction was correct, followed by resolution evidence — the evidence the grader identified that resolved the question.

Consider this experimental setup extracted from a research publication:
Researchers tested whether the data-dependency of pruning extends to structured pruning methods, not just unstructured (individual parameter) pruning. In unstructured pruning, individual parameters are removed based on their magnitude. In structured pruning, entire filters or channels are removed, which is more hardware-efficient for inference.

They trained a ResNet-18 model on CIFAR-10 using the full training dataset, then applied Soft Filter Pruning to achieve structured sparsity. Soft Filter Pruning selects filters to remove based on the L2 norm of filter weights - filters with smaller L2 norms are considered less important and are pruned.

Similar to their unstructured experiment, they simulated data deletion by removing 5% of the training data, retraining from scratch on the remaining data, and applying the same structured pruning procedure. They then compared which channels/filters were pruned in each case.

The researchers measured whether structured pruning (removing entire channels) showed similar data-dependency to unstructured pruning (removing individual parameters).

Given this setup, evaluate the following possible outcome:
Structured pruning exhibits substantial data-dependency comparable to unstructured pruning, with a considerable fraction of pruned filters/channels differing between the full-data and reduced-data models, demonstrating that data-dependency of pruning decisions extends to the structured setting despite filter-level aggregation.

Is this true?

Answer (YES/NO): YES